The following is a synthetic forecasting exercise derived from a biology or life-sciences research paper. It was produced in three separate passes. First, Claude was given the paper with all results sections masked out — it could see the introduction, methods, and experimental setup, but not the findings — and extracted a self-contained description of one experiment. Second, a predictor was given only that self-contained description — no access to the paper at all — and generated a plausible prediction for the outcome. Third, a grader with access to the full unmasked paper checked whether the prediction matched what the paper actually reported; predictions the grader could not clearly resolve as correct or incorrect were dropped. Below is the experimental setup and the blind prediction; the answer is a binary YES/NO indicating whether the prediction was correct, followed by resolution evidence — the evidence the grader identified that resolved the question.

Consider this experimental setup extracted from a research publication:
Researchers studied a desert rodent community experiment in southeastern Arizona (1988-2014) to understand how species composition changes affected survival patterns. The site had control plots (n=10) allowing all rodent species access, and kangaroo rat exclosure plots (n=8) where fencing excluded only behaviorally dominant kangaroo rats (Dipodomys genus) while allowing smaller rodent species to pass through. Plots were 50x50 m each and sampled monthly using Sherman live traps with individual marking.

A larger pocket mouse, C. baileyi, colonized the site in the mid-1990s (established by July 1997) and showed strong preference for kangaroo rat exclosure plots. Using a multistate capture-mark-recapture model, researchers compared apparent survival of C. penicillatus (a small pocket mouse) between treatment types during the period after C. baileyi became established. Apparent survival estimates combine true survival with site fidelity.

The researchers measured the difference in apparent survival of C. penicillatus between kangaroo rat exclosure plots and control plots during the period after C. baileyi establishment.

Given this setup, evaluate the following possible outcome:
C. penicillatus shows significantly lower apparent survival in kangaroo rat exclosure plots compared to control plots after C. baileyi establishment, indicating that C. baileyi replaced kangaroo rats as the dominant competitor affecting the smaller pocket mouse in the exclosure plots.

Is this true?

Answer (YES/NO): NO